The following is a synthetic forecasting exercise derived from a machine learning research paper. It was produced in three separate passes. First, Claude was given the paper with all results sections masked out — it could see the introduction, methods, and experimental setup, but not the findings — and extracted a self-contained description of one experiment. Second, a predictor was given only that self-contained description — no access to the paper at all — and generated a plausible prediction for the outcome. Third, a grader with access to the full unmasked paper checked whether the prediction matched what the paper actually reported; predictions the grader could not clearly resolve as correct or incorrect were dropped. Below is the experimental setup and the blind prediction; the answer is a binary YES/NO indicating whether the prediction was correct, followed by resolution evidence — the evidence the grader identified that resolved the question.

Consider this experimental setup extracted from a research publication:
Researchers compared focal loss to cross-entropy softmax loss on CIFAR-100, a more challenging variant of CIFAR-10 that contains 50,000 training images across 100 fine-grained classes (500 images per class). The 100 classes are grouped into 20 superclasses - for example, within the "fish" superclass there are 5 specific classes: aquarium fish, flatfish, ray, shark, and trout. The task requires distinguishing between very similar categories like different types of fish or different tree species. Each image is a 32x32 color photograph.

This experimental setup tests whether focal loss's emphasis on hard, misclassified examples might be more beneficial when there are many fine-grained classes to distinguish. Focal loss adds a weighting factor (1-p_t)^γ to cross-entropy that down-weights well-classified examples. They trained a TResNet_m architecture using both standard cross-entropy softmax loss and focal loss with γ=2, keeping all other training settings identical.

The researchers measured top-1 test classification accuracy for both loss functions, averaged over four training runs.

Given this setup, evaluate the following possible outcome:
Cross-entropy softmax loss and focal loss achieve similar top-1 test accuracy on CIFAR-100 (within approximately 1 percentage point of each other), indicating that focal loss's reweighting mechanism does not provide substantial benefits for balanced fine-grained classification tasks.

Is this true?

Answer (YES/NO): YES